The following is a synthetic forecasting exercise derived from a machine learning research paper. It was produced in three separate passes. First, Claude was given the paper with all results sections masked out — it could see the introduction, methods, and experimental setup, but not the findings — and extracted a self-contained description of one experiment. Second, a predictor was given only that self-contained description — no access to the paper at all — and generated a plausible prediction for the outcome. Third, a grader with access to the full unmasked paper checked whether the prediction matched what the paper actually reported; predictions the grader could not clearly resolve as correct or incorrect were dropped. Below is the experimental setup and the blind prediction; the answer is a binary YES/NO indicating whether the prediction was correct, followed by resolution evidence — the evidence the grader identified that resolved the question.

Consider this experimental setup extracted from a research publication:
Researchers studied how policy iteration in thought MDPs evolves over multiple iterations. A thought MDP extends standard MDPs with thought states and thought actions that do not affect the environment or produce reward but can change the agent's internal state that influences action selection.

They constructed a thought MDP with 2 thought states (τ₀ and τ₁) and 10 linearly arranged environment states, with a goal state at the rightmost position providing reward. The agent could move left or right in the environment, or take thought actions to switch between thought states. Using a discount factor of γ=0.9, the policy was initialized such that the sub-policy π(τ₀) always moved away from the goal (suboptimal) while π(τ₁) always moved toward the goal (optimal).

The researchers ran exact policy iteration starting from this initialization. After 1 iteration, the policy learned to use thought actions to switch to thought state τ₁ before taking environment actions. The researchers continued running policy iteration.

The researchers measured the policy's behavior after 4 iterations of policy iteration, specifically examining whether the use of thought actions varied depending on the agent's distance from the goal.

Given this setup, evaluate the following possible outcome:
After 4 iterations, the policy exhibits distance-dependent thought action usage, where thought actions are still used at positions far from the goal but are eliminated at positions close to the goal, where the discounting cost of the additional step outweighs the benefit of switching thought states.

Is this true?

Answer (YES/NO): YES